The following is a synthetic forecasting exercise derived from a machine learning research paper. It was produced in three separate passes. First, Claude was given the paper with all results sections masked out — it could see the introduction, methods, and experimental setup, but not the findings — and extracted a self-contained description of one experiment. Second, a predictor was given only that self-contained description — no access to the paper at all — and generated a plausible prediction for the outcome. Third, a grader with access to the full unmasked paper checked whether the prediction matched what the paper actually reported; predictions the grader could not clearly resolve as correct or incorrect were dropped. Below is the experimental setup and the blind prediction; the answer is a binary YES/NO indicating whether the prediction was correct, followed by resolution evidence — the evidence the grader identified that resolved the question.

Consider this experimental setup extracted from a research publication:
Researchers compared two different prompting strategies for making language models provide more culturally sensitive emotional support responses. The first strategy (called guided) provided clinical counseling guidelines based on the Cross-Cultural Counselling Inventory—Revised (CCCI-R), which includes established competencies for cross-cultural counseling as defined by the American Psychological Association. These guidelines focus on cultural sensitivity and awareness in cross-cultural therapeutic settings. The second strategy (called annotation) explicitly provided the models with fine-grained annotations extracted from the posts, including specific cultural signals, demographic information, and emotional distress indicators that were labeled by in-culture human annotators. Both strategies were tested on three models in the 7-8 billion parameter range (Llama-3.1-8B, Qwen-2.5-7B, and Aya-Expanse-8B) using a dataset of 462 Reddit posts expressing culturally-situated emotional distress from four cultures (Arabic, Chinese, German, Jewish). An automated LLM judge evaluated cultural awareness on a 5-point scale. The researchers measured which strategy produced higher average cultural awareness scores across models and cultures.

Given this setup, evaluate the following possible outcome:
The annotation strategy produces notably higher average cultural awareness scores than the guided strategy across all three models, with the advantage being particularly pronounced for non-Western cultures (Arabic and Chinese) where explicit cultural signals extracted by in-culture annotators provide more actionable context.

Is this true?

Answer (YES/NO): NO